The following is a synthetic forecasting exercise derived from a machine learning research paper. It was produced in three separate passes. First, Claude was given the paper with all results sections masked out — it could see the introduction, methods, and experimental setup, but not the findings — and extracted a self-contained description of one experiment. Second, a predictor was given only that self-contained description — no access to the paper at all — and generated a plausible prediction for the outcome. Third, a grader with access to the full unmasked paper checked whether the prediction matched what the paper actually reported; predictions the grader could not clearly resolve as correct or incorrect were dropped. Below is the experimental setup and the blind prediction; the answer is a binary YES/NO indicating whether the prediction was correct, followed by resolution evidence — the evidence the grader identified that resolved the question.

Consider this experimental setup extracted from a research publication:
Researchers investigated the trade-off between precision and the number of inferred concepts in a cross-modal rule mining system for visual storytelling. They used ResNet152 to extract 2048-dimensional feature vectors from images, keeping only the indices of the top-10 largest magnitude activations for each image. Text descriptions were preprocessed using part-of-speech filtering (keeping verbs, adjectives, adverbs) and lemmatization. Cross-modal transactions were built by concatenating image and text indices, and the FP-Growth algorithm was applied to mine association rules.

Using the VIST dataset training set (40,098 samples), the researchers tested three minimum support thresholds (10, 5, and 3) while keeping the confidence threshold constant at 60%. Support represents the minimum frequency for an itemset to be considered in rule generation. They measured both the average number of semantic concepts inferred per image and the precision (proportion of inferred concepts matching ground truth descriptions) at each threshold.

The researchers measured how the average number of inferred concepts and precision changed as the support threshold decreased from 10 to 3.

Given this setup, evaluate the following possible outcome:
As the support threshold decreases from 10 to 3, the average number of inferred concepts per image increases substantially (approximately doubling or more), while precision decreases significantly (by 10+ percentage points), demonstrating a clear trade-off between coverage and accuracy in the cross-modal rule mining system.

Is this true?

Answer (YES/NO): YES